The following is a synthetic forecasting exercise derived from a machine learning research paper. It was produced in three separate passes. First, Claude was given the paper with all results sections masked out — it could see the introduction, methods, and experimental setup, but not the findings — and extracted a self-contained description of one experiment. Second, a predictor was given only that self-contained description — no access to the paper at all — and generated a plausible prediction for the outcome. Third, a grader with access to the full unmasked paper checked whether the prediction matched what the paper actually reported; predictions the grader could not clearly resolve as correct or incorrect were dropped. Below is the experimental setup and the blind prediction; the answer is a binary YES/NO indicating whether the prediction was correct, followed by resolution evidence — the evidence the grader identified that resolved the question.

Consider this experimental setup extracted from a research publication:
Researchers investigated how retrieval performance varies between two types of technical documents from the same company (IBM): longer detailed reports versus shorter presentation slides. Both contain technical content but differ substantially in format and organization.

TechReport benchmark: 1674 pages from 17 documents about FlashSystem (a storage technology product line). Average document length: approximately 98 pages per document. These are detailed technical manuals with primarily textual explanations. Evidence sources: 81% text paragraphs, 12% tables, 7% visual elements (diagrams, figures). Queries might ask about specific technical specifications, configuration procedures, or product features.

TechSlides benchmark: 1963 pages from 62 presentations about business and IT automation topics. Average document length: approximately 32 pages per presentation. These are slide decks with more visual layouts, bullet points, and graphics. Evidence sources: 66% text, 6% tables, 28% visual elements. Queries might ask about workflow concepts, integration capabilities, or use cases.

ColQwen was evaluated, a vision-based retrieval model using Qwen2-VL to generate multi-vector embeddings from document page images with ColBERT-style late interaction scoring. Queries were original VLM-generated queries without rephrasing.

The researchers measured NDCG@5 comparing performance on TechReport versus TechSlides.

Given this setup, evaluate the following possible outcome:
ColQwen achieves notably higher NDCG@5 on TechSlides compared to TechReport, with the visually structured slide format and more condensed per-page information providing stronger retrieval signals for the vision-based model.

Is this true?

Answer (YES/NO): YES